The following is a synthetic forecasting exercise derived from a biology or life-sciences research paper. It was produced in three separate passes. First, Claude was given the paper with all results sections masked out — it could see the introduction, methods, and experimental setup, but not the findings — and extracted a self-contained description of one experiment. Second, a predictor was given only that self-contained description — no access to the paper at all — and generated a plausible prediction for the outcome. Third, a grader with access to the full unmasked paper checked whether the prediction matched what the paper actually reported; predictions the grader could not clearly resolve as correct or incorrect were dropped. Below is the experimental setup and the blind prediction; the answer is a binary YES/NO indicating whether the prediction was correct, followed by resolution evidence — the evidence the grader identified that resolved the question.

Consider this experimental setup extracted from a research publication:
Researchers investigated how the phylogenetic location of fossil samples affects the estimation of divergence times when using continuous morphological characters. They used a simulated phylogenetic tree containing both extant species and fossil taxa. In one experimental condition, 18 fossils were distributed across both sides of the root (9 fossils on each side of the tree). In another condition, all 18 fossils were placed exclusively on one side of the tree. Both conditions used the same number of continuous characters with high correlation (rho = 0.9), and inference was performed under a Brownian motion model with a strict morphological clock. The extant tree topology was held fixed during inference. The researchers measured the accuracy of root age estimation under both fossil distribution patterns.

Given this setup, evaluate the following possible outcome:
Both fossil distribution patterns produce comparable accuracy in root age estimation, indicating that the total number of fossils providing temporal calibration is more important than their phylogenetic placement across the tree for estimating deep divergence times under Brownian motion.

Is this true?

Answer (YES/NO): NO